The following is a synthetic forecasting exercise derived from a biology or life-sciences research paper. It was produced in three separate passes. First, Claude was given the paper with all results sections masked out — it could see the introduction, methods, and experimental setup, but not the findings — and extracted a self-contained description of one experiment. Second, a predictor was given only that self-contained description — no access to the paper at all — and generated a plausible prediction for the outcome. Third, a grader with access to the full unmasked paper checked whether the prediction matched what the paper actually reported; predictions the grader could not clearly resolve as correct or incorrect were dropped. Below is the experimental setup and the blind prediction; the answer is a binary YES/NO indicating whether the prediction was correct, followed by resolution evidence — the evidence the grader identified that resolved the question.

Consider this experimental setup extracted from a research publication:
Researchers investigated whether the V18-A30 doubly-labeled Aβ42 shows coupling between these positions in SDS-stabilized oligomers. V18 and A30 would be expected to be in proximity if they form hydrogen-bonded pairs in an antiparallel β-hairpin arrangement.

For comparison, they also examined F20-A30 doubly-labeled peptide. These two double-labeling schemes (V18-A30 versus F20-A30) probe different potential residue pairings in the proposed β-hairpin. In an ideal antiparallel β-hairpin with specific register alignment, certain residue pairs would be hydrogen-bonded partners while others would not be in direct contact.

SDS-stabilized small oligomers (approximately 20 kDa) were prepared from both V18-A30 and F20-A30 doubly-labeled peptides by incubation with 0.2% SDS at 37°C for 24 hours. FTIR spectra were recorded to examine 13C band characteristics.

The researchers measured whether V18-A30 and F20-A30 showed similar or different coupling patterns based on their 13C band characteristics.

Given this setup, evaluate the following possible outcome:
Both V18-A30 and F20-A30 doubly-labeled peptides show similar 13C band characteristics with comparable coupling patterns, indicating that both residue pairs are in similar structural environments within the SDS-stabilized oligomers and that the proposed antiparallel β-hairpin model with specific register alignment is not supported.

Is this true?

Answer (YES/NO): NO